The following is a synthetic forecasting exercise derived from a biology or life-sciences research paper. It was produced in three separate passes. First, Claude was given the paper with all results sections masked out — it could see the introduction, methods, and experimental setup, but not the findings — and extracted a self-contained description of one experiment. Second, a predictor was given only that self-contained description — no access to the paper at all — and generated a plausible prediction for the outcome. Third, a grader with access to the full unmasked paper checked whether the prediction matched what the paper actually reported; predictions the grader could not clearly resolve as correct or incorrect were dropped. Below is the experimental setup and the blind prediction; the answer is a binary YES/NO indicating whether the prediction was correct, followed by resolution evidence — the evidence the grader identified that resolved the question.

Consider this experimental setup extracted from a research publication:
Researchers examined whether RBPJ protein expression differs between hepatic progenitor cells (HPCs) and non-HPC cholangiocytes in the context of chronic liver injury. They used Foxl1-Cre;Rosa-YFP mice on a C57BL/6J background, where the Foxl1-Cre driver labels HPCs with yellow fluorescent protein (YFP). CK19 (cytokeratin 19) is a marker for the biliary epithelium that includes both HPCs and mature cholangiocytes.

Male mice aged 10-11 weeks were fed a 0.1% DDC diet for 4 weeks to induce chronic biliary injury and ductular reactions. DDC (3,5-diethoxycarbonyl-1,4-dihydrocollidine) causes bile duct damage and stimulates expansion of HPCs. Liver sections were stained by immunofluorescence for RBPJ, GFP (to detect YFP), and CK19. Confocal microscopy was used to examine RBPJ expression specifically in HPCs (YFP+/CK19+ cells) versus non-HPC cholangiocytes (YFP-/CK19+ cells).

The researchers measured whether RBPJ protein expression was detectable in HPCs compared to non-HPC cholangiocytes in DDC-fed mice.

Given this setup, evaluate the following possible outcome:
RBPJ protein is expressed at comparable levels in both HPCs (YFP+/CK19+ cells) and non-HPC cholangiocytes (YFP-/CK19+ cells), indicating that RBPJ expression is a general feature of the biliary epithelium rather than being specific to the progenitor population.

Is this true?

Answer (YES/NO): YES